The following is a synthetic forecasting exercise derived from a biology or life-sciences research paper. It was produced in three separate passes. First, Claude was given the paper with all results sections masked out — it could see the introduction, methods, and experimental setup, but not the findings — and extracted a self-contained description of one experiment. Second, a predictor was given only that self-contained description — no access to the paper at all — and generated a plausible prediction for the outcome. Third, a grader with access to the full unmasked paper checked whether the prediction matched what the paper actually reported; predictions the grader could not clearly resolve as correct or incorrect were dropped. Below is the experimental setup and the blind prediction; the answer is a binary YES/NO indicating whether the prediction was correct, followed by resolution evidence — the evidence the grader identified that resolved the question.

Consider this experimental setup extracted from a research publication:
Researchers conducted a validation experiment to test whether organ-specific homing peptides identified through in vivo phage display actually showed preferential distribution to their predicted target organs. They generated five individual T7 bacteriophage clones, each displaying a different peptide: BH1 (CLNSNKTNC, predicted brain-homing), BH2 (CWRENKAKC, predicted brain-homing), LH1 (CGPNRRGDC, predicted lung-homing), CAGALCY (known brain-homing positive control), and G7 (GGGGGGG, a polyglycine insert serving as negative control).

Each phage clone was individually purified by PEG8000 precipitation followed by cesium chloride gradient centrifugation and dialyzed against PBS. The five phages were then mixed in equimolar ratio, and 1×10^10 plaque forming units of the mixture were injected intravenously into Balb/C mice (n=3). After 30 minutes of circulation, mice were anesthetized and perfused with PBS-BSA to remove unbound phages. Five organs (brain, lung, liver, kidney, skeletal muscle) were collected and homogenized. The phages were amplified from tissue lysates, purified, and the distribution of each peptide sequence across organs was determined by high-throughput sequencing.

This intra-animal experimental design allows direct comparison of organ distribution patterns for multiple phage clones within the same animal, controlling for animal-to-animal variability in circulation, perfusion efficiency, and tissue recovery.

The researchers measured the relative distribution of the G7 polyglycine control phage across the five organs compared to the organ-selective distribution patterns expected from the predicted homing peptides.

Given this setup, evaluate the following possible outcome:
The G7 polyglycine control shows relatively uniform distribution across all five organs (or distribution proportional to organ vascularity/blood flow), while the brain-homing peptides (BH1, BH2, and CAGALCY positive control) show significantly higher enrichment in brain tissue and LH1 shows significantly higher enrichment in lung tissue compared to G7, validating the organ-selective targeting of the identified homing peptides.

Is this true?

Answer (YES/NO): YES